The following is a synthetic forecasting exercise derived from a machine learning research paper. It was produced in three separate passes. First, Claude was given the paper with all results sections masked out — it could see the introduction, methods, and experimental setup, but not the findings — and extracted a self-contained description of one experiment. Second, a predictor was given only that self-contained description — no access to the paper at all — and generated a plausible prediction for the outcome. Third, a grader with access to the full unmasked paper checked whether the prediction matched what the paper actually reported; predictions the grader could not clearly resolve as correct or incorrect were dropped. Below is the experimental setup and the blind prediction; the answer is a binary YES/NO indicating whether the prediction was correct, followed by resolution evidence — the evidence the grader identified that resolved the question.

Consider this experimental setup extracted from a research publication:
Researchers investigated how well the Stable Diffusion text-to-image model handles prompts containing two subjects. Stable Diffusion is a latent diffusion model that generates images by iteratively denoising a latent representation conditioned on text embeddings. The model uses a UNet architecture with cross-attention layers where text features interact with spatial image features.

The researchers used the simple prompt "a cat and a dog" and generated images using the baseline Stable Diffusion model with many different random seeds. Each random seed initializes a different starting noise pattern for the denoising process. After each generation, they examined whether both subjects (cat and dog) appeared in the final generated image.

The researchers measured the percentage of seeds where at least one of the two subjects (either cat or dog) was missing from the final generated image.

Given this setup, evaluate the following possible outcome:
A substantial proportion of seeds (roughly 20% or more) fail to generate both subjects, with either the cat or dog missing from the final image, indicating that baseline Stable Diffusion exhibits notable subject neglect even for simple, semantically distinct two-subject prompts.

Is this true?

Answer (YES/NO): YES